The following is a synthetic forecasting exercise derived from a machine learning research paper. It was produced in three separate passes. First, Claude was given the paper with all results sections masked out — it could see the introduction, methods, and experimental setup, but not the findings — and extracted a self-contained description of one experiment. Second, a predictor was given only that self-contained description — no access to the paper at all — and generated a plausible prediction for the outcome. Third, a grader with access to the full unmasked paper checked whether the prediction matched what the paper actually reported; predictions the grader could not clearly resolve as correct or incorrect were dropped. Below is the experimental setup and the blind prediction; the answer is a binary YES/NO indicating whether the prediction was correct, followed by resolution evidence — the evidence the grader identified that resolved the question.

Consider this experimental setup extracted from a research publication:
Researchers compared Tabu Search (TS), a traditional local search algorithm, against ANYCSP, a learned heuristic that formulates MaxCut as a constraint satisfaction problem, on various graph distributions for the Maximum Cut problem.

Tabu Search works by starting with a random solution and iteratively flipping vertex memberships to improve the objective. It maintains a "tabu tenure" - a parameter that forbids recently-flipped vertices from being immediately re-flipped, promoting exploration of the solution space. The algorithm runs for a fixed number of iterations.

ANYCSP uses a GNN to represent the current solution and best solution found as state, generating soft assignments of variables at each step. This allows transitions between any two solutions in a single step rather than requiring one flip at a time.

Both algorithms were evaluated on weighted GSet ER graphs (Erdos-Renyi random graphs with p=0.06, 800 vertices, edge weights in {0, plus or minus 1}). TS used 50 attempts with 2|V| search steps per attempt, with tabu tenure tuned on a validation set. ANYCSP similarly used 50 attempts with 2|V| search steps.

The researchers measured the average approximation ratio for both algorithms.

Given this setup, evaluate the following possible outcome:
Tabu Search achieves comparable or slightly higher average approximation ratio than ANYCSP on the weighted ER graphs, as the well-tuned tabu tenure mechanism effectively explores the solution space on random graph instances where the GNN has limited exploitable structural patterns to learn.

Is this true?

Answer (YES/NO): NO